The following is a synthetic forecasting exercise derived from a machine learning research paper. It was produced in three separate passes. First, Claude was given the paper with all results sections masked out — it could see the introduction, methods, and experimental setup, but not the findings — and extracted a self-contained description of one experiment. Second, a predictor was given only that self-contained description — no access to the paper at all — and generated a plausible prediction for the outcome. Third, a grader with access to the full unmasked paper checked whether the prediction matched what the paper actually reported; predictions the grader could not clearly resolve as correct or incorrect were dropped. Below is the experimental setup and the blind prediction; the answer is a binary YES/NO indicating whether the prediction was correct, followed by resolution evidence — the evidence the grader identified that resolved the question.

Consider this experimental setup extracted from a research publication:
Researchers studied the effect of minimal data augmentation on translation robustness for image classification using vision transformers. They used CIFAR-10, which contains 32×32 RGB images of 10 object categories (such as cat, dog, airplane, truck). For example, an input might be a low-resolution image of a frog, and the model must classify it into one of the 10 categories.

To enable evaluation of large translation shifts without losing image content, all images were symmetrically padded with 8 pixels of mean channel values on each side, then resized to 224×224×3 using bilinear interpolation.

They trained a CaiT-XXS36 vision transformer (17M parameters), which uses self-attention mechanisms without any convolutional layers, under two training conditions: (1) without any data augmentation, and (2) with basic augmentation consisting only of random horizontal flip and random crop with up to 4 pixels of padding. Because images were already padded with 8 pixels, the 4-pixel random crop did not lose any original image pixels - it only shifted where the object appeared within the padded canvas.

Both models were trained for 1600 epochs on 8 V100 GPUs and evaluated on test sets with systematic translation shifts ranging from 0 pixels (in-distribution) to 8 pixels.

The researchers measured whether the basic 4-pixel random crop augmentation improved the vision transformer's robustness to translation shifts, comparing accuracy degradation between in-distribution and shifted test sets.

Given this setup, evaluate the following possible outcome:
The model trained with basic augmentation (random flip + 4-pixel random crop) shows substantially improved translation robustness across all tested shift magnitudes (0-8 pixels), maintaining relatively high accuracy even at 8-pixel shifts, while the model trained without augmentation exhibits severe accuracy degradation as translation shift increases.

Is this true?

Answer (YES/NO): YES